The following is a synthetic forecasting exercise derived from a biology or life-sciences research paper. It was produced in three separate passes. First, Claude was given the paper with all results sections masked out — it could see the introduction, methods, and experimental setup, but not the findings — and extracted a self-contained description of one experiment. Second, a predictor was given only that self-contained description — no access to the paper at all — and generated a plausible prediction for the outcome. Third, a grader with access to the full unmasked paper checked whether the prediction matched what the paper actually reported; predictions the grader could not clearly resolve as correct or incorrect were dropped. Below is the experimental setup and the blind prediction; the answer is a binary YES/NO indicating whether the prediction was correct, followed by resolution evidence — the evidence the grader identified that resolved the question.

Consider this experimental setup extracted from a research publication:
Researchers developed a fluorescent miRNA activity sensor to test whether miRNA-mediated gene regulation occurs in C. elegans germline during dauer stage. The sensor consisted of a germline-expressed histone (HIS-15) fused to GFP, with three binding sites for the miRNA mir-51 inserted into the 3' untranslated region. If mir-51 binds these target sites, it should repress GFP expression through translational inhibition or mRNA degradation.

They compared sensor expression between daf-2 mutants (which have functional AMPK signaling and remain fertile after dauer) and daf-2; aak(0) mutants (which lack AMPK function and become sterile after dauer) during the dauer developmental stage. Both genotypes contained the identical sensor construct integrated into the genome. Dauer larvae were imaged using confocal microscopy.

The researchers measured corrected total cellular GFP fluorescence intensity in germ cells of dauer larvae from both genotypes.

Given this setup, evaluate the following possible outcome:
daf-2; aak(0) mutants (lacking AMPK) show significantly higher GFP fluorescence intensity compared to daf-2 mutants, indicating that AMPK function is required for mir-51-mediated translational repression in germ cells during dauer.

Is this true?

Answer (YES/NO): YES